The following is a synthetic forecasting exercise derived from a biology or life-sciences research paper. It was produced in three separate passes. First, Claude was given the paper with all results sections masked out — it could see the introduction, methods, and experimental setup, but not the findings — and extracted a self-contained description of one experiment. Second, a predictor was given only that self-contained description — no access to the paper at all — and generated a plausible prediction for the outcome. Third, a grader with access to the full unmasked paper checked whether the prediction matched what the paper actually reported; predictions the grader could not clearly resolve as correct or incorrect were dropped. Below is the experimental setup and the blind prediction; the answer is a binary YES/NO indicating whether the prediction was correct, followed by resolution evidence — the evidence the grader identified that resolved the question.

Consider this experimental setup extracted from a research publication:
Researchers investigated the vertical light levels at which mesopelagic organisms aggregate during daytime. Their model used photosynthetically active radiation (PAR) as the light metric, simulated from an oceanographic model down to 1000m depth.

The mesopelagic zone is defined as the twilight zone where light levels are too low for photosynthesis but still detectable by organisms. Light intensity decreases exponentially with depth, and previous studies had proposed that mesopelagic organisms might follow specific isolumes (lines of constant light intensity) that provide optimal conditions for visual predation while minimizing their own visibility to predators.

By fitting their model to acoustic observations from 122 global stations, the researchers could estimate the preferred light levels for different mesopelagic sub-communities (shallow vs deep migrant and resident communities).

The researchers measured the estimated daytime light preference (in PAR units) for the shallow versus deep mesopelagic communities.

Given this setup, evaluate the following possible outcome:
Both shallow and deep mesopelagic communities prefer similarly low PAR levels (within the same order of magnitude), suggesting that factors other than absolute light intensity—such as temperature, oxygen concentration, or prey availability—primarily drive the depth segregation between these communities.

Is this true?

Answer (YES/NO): NO